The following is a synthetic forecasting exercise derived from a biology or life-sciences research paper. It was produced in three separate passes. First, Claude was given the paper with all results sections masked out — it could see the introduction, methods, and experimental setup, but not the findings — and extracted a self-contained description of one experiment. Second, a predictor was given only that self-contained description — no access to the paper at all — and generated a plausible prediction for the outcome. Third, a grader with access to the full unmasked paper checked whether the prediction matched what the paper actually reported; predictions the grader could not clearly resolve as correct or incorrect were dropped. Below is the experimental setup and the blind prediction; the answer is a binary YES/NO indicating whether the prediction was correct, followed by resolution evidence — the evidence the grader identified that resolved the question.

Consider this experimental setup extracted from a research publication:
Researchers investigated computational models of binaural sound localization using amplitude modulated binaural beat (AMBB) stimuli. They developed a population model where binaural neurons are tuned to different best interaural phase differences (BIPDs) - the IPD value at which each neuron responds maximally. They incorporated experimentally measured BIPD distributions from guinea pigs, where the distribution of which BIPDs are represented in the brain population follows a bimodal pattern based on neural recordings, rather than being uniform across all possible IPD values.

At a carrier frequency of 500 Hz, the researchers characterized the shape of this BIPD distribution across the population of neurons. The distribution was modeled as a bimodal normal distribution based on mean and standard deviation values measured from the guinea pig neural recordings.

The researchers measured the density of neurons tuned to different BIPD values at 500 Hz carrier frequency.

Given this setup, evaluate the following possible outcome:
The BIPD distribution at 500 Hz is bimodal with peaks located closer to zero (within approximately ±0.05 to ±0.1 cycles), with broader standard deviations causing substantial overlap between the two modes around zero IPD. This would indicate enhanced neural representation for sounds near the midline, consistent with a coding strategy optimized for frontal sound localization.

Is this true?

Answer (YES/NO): NO